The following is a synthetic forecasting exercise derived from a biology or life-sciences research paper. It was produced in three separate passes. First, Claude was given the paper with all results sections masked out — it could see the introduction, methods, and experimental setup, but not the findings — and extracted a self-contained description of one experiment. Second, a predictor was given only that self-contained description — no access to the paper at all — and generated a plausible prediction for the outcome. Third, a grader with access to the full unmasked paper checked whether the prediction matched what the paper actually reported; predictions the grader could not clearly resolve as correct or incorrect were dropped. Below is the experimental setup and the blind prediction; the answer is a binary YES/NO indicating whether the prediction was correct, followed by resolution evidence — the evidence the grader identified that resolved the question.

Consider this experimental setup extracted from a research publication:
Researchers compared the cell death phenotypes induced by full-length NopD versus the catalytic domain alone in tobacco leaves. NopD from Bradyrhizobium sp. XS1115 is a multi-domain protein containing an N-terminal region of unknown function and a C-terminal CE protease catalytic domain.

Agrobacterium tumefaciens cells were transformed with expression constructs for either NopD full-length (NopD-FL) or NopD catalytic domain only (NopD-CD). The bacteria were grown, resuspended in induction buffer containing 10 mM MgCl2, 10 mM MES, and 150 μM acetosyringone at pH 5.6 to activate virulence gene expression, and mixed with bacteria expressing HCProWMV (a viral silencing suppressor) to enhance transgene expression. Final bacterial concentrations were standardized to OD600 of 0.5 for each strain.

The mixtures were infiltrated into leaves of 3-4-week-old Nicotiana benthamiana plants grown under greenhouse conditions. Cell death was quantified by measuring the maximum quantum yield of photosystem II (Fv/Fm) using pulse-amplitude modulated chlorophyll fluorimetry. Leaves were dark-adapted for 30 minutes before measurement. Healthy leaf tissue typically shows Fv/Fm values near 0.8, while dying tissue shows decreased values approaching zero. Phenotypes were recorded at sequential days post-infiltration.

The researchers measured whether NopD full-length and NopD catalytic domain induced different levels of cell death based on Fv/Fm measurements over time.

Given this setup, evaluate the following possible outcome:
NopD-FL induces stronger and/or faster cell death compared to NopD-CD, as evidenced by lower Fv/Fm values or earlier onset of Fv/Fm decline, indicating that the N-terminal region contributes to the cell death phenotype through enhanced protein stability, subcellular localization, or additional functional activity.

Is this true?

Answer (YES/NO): YES